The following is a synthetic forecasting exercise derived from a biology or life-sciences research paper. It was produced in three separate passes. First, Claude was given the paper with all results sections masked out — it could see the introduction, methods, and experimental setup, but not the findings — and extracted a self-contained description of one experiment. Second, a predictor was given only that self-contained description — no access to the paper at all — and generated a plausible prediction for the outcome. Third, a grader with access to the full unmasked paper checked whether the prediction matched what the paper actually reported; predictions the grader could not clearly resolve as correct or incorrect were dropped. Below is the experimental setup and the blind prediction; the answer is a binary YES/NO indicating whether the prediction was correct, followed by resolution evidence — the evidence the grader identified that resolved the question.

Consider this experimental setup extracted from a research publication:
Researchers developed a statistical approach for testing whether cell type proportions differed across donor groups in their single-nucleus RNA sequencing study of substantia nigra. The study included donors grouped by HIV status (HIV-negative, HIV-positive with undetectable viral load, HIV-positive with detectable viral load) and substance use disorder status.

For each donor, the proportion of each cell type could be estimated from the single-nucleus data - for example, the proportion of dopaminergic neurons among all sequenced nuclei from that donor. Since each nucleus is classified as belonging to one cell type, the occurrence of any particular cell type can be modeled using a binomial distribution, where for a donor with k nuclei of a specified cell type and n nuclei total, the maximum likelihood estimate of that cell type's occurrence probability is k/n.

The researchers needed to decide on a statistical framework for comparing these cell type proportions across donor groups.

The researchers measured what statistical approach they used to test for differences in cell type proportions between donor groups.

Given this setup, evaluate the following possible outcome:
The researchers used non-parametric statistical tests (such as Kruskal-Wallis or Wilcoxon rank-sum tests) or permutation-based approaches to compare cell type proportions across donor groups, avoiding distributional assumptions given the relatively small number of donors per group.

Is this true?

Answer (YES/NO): NO